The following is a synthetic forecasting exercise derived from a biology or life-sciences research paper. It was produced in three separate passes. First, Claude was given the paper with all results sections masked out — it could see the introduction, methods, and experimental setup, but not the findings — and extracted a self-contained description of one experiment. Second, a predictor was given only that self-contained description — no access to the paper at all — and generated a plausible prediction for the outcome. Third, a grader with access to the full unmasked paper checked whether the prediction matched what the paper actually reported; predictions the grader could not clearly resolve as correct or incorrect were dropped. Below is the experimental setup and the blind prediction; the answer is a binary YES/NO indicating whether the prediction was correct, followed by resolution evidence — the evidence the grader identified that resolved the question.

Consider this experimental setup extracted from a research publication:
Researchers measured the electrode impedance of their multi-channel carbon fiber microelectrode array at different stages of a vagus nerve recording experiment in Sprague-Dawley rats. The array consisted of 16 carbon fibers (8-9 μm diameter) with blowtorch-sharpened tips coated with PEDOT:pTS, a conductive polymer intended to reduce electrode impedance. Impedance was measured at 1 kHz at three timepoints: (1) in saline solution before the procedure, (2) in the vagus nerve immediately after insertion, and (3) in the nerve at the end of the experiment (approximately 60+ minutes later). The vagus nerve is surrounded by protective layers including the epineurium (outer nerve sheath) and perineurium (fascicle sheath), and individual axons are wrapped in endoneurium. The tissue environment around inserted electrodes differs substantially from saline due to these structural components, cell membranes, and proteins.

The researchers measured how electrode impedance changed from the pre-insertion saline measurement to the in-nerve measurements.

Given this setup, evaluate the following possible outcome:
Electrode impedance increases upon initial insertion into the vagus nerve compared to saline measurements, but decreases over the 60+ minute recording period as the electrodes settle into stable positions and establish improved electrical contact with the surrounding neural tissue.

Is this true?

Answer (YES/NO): NO